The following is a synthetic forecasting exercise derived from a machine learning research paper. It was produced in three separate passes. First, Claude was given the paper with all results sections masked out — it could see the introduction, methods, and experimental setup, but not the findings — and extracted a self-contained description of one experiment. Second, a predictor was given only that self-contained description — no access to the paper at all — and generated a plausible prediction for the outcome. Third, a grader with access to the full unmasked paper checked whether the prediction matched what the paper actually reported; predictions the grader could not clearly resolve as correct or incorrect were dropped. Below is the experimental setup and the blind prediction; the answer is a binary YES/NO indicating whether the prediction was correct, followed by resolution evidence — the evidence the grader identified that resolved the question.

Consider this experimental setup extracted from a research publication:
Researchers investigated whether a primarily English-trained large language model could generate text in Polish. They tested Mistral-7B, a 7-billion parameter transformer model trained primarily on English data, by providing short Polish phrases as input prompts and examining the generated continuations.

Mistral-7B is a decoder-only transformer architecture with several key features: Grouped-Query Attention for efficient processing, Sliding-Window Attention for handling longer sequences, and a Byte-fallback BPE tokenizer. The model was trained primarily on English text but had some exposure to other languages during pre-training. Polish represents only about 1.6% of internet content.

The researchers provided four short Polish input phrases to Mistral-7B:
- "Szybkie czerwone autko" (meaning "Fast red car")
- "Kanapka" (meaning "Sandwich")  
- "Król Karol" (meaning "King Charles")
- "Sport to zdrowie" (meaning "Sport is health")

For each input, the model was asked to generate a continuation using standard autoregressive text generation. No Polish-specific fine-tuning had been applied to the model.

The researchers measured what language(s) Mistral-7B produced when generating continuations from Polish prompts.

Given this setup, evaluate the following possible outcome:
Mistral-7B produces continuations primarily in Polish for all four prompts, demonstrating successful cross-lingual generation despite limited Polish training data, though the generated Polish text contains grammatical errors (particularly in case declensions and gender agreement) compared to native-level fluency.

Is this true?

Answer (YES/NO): NO